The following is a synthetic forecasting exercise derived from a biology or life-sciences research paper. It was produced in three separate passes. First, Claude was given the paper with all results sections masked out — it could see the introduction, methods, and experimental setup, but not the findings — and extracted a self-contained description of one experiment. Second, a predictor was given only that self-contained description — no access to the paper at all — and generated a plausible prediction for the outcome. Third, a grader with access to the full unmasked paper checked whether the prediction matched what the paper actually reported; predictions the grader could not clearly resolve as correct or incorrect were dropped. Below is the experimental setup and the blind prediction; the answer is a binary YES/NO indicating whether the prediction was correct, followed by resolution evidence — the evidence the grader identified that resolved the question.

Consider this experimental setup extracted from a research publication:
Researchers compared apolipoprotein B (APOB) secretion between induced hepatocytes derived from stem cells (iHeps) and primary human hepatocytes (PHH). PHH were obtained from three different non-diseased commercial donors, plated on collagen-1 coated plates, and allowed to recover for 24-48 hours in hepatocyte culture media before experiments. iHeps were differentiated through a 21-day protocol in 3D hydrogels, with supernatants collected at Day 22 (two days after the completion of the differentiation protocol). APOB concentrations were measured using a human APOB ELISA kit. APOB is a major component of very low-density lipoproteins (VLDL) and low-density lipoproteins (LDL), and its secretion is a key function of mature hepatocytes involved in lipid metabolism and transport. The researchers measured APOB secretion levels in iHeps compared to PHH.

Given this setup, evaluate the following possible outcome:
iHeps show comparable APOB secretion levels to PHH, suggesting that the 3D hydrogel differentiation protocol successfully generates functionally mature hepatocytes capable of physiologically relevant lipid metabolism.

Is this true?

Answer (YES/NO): NO